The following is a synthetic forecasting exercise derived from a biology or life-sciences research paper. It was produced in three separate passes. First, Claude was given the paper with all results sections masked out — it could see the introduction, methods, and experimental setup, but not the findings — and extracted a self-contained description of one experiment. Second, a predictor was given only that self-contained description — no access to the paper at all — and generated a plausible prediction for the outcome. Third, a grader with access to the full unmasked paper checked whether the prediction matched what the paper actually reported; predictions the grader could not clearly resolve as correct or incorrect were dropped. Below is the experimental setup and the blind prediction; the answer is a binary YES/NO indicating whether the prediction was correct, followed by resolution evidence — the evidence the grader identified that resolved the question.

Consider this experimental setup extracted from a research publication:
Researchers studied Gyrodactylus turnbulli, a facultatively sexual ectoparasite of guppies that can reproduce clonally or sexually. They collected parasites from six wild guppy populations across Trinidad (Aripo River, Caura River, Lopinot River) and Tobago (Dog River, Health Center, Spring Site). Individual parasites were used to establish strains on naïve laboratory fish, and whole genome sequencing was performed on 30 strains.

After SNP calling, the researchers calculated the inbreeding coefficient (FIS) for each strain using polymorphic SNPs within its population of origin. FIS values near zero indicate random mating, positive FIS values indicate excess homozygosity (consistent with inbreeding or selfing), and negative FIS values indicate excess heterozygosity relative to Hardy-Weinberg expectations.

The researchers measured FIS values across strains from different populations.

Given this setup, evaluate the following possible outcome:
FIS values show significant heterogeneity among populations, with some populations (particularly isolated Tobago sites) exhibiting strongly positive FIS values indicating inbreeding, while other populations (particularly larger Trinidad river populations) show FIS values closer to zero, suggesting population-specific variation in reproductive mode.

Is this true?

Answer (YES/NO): NO